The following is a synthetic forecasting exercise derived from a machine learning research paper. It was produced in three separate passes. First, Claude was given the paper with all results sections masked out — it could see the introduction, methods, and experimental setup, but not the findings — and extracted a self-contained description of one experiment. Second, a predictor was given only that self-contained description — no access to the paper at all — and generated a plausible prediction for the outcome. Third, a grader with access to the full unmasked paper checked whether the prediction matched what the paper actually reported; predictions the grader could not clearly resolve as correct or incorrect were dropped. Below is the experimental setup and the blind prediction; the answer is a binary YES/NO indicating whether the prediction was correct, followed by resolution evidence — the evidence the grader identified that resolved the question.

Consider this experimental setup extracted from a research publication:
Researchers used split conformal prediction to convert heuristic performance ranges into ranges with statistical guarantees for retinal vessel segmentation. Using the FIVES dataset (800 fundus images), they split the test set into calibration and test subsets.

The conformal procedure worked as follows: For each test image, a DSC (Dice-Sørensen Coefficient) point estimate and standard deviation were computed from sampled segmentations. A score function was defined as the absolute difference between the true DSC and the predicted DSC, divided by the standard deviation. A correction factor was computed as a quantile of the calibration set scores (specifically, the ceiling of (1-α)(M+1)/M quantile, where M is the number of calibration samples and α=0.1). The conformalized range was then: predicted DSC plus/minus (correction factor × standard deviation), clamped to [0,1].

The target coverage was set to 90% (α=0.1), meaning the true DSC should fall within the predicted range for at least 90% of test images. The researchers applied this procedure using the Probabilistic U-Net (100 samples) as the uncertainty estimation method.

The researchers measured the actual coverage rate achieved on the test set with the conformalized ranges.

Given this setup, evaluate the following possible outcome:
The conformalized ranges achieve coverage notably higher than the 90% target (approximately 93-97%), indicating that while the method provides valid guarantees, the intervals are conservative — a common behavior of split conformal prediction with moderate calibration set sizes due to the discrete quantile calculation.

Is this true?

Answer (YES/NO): NO